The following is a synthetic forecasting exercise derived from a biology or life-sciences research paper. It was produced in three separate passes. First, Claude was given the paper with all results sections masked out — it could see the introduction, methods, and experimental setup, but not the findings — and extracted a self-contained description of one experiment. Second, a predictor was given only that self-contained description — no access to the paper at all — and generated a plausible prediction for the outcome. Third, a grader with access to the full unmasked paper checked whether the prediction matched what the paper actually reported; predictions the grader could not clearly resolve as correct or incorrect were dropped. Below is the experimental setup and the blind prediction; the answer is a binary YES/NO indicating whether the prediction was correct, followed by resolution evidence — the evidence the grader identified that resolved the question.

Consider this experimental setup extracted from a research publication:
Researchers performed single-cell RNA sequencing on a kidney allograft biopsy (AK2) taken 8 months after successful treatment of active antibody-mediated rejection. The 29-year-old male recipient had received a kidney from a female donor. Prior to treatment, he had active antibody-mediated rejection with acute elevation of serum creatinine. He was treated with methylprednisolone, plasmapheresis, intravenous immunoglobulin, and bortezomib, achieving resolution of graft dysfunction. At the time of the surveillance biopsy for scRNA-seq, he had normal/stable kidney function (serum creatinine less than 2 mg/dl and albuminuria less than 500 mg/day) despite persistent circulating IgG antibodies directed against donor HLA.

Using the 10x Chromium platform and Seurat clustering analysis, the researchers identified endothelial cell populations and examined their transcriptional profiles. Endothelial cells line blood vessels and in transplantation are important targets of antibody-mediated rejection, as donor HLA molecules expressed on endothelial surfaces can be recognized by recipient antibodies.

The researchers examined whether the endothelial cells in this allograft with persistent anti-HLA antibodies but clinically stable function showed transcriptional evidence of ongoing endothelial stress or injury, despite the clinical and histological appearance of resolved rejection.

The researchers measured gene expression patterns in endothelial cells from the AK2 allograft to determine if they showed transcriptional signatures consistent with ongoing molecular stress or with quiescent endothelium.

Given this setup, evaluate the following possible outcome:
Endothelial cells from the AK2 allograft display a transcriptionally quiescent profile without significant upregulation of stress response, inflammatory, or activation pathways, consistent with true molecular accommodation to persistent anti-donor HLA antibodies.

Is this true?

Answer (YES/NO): NO